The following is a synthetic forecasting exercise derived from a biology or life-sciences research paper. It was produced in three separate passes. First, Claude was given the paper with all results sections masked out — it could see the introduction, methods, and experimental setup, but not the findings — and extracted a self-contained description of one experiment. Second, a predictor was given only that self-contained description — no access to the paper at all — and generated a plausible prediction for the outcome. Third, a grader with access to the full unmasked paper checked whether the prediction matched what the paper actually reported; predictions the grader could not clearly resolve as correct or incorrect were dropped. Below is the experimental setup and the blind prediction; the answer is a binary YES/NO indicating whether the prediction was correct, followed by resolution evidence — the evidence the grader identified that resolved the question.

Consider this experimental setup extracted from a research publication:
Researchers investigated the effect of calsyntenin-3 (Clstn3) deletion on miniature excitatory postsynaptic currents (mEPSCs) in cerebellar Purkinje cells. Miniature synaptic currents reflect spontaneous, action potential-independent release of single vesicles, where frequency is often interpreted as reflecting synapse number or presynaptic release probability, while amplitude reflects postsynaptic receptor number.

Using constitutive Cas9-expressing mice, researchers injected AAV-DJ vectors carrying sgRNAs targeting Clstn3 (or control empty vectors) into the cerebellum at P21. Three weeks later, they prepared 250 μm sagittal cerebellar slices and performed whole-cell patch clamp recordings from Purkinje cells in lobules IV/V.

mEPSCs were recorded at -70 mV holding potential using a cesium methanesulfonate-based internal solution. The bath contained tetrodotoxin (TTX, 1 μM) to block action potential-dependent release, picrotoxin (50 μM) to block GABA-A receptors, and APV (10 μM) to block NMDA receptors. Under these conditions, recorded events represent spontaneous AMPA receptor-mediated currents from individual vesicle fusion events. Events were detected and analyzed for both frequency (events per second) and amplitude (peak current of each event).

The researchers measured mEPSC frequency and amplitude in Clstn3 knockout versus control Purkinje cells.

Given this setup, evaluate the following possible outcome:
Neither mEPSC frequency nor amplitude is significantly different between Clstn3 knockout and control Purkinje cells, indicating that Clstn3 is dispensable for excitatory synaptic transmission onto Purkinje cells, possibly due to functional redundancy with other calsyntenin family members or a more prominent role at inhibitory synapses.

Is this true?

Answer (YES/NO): NO